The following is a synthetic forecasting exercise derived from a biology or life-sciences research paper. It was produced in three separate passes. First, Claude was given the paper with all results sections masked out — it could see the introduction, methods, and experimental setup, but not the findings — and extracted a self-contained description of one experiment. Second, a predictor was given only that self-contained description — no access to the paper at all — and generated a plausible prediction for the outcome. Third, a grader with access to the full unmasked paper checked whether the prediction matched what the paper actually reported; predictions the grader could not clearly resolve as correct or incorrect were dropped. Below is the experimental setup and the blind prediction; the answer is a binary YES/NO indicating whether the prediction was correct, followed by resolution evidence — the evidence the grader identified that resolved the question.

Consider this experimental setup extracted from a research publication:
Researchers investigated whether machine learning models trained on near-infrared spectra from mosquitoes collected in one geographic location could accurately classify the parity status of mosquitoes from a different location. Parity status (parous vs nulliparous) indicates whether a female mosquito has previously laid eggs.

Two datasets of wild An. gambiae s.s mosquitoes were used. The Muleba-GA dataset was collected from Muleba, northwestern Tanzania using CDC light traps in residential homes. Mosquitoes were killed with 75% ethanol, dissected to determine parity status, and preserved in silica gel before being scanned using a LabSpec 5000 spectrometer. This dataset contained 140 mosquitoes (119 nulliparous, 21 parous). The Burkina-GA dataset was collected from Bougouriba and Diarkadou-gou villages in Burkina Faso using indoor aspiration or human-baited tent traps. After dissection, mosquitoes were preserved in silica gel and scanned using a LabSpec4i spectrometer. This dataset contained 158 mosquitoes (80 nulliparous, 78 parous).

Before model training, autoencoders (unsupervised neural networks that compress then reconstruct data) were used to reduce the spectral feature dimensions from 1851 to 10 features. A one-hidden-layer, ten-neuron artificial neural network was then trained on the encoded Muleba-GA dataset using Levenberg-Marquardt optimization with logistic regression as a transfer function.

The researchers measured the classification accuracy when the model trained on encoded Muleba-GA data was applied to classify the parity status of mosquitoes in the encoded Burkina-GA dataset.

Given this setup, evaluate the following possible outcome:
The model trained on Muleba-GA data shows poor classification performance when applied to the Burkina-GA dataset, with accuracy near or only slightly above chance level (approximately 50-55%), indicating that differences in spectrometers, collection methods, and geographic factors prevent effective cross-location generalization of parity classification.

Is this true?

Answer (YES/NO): NO